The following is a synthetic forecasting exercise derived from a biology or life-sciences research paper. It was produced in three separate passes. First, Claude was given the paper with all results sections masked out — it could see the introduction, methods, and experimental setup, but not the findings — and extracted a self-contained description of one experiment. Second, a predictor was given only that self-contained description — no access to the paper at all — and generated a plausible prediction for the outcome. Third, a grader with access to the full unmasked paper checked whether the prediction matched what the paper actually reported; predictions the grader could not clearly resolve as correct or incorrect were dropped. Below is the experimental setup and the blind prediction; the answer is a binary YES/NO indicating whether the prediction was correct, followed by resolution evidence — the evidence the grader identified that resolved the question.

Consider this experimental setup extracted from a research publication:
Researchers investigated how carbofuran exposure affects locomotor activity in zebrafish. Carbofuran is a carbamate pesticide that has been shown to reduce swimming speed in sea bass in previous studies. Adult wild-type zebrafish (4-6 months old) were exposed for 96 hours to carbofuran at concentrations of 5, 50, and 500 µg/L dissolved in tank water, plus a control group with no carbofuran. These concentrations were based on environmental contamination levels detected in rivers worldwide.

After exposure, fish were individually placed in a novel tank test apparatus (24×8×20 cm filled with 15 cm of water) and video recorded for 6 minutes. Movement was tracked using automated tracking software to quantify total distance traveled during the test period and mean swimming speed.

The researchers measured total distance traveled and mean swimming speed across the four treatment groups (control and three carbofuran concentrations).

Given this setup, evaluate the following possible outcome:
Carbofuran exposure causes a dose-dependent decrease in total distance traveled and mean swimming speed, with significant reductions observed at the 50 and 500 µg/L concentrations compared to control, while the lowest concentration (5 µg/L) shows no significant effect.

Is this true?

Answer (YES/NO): NO